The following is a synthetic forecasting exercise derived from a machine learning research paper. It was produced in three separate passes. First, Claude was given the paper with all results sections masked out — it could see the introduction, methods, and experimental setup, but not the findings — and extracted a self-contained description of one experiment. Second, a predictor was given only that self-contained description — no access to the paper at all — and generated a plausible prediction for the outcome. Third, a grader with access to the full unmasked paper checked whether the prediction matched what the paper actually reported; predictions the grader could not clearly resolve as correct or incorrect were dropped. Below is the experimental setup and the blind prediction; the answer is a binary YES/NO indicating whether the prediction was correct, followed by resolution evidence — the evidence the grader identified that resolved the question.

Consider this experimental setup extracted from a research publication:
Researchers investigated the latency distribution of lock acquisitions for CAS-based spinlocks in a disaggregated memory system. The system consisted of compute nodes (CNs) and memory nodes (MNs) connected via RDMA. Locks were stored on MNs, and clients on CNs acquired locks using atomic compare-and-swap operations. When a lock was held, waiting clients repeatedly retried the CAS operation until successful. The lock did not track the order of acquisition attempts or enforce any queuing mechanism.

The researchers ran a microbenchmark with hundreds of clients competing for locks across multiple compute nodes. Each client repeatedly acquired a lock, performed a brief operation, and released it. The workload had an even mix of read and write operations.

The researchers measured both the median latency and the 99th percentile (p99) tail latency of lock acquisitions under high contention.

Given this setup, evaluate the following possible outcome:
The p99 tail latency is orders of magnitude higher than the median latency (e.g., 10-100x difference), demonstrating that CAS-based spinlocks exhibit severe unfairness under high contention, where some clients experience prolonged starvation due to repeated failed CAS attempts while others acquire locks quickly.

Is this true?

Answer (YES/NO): YES